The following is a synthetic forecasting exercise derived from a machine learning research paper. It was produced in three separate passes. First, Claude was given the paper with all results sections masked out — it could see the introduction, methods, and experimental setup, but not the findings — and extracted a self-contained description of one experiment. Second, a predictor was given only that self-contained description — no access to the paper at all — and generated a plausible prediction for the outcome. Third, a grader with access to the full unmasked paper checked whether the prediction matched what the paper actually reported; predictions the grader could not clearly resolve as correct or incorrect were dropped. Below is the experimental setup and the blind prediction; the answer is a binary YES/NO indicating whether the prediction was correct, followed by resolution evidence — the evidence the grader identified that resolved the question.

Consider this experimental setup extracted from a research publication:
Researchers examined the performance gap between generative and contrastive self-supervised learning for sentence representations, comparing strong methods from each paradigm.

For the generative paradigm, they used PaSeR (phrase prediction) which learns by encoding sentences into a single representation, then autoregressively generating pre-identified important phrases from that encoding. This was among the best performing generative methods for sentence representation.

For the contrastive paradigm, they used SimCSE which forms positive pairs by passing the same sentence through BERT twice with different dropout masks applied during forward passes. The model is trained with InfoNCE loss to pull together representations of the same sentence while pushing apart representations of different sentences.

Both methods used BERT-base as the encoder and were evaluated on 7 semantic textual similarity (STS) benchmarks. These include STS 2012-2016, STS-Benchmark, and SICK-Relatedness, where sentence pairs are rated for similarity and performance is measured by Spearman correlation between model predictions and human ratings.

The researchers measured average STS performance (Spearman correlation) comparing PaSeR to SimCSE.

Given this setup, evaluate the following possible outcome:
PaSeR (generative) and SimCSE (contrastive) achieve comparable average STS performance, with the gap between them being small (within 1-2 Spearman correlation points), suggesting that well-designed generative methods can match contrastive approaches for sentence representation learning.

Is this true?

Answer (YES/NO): YES